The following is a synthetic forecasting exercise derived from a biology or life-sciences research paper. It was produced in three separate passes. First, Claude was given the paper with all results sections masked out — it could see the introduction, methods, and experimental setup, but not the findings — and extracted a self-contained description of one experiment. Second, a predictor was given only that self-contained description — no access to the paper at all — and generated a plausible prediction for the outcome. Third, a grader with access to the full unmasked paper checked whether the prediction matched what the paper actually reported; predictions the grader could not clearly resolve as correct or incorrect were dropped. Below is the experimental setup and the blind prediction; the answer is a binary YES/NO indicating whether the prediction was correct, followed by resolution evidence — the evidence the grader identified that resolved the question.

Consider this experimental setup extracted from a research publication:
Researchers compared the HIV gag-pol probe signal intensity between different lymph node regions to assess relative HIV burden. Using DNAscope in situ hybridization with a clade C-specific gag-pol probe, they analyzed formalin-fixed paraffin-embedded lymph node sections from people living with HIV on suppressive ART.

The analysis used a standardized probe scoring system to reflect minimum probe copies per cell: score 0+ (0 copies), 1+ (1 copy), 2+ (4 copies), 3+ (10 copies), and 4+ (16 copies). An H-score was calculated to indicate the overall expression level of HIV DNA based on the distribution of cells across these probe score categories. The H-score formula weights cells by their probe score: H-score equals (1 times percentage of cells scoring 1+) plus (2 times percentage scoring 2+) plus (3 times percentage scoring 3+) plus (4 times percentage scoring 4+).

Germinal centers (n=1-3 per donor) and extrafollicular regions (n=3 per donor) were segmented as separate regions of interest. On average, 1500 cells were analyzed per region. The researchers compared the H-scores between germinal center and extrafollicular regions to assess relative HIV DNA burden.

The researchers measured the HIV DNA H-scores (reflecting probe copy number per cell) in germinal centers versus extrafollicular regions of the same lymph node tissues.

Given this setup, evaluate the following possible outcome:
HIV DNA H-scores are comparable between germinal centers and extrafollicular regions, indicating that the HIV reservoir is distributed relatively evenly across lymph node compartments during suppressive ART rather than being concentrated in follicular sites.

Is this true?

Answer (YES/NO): YES